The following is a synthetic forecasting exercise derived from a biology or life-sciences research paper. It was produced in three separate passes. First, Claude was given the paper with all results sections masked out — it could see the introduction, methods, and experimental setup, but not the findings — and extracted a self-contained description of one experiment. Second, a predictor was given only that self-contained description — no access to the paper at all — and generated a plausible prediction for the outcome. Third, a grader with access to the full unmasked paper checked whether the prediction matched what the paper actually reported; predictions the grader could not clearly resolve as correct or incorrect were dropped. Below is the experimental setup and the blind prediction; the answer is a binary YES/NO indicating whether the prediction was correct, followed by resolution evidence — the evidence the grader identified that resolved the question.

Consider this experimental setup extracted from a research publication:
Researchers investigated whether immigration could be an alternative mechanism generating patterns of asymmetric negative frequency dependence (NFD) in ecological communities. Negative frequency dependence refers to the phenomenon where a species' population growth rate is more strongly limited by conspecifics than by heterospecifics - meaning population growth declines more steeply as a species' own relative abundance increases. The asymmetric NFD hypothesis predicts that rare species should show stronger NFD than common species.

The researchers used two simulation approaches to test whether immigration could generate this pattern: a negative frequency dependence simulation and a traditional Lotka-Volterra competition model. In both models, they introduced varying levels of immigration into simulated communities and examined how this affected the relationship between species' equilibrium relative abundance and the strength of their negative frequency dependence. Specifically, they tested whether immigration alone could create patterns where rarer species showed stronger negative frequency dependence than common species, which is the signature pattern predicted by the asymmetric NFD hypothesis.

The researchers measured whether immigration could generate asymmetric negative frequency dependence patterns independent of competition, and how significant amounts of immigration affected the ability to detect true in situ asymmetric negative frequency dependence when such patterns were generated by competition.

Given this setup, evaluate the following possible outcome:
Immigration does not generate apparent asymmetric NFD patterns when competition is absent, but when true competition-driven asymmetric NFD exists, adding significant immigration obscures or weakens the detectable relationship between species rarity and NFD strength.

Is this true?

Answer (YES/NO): YES